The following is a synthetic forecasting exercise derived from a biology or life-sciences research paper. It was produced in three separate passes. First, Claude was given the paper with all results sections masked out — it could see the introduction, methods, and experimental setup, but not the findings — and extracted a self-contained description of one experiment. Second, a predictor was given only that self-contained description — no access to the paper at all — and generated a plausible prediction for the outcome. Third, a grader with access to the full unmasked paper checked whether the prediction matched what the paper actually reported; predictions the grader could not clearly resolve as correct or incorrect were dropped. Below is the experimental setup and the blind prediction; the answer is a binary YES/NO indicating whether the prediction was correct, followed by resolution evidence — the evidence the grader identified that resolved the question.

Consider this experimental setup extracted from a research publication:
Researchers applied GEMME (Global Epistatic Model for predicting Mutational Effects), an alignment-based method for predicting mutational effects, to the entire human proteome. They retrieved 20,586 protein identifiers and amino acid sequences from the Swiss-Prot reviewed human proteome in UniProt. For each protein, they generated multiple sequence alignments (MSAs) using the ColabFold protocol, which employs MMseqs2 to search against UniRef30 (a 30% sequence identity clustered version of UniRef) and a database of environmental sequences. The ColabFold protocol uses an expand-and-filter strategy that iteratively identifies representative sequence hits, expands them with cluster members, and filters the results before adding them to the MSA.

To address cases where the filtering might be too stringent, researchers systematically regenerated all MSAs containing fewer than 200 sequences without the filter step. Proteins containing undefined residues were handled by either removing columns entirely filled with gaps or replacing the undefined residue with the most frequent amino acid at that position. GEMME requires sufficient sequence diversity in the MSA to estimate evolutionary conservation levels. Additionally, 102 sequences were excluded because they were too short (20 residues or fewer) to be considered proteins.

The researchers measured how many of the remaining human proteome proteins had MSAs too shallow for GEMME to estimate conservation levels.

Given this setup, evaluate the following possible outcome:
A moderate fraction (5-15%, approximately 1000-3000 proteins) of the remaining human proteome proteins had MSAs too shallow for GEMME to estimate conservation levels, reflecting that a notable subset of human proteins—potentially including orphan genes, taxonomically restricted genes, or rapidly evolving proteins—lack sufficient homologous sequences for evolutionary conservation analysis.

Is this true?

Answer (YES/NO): NO